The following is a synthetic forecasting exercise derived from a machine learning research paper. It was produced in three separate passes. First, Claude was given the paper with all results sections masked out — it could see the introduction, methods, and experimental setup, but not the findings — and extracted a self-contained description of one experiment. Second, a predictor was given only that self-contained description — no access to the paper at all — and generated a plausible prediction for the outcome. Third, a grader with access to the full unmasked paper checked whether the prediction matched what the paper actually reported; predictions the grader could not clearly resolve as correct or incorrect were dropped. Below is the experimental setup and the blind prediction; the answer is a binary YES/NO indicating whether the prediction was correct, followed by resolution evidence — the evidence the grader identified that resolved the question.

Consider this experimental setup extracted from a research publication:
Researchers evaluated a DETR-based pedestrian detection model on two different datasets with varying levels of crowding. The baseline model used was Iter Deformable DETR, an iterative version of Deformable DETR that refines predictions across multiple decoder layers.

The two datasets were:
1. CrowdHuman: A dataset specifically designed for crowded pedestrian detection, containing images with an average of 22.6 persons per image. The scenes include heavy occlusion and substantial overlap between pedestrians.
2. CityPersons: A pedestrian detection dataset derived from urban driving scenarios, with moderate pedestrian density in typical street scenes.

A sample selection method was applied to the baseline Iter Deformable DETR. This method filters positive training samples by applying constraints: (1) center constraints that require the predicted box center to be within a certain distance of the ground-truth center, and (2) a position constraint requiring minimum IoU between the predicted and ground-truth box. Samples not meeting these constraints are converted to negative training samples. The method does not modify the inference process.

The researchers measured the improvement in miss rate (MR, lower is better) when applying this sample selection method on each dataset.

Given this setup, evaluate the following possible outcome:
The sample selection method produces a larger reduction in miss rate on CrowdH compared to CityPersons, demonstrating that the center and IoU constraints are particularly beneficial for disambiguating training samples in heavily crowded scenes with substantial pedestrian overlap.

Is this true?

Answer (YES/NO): YES